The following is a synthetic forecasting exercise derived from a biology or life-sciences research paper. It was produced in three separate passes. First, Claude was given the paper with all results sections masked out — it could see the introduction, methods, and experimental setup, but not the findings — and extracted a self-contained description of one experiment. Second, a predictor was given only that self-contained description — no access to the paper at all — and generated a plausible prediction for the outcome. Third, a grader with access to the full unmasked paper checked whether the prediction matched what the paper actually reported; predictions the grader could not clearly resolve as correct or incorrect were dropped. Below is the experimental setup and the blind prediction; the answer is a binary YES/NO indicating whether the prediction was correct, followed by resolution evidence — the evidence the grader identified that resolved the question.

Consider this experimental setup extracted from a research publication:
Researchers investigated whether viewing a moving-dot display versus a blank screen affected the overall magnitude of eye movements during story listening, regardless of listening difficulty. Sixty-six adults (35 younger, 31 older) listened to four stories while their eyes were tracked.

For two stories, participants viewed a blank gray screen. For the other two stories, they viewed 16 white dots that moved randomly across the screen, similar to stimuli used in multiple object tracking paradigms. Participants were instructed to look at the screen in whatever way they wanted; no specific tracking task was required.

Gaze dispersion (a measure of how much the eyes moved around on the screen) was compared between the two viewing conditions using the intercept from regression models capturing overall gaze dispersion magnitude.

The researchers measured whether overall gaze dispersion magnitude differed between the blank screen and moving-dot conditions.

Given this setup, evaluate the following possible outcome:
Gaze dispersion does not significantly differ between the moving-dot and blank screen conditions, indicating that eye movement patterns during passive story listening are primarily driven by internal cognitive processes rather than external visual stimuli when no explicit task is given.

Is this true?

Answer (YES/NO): NO